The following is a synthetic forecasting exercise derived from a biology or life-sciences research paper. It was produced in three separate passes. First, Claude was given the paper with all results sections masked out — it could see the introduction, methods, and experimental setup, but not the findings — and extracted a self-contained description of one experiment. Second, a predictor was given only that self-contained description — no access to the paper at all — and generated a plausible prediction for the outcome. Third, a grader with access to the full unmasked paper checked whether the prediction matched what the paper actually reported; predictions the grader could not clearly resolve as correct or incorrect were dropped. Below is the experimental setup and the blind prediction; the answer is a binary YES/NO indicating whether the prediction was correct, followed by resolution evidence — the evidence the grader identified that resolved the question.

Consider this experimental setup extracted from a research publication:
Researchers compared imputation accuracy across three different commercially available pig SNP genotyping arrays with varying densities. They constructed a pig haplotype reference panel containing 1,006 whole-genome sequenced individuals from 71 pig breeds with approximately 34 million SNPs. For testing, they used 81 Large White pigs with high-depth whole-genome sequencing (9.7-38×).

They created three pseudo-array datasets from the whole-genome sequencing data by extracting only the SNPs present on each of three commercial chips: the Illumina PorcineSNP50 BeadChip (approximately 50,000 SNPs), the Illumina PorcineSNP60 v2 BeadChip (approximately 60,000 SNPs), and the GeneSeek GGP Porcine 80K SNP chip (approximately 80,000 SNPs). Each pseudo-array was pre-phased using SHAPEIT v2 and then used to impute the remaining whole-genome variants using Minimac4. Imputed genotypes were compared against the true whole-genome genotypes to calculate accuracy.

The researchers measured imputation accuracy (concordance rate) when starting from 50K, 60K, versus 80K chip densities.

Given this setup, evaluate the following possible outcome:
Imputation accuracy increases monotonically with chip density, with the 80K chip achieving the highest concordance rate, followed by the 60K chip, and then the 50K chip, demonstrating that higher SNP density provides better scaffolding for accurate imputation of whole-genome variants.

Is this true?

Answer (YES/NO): YES